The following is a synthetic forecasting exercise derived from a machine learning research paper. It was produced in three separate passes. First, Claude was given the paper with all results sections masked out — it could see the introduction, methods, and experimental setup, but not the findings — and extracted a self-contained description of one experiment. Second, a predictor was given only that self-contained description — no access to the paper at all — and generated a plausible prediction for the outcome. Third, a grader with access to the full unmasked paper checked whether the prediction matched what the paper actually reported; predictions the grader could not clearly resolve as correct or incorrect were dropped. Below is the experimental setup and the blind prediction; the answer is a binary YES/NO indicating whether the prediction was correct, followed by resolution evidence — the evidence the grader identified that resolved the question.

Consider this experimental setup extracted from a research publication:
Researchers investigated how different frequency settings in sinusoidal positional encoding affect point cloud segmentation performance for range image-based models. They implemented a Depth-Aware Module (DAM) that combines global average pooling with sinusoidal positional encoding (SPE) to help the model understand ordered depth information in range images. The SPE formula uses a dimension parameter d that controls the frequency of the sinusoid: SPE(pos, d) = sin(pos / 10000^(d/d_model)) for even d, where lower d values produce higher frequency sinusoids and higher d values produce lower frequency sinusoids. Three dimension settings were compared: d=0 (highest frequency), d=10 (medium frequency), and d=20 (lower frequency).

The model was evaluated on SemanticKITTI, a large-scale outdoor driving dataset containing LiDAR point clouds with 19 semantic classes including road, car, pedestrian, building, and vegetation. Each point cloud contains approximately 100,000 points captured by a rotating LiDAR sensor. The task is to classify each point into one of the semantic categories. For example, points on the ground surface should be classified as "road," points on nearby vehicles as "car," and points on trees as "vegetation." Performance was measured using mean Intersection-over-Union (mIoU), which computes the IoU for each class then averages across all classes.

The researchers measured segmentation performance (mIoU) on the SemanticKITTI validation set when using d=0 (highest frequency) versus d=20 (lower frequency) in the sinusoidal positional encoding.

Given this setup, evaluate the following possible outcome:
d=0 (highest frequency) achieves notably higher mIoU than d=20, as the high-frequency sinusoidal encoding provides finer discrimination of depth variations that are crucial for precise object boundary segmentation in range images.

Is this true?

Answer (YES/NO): YES